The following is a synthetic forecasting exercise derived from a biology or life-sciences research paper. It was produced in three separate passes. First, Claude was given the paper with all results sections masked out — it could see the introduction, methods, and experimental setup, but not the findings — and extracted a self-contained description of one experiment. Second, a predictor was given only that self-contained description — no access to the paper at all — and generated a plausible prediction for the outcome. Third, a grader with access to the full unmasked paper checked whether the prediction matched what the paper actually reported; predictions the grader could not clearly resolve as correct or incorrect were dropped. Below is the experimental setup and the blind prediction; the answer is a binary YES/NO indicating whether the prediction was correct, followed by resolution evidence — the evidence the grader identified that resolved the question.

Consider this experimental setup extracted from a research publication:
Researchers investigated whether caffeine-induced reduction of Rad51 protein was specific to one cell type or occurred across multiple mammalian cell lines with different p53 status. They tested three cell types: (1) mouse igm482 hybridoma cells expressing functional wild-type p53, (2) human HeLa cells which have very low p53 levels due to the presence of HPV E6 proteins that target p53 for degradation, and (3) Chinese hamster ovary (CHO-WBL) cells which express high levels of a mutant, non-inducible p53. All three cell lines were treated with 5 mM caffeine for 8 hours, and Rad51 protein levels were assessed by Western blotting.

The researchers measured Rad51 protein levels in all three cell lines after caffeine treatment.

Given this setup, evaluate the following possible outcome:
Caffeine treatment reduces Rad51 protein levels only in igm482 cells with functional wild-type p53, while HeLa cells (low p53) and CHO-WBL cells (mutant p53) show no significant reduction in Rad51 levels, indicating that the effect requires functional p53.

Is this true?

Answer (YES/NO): NO